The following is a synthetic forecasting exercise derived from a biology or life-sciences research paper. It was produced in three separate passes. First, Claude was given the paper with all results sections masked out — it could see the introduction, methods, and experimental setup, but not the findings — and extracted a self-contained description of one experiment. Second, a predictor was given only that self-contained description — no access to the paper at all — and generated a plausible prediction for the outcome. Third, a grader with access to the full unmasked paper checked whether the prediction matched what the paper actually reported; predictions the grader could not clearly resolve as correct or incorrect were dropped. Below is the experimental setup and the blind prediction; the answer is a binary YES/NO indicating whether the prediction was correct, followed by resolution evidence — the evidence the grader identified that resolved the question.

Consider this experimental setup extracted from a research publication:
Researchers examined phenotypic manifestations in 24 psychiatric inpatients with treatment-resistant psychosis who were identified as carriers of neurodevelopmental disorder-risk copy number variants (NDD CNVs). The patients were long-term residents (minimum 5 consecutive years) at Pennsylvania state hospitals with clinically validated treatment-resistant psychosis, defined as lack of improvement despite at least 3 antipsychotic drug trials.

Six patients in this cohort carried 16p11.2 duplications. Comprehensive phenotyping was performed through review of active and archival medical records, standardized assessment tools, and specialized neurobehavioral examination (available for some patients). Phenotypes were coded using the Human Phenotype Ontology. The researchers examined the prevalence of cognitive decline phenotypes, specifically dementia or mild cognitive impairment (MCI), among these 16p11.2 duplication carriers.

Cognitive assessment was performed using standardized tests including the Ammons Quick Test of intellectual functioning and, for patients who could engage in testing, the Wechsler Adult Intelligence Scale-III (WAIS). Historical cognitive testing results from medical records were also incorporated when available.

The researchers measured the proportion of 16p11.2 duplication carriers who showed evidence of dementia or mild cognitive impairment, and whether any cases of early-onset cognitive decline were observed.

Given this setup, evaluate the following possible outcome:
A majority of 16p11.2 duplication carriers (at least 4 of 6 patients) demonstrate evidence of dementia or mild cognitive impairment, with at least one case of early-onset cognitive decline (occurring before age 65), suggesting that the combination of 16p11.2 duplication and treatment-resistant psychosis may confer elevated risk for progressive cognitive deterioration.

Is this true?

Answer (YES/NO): YES